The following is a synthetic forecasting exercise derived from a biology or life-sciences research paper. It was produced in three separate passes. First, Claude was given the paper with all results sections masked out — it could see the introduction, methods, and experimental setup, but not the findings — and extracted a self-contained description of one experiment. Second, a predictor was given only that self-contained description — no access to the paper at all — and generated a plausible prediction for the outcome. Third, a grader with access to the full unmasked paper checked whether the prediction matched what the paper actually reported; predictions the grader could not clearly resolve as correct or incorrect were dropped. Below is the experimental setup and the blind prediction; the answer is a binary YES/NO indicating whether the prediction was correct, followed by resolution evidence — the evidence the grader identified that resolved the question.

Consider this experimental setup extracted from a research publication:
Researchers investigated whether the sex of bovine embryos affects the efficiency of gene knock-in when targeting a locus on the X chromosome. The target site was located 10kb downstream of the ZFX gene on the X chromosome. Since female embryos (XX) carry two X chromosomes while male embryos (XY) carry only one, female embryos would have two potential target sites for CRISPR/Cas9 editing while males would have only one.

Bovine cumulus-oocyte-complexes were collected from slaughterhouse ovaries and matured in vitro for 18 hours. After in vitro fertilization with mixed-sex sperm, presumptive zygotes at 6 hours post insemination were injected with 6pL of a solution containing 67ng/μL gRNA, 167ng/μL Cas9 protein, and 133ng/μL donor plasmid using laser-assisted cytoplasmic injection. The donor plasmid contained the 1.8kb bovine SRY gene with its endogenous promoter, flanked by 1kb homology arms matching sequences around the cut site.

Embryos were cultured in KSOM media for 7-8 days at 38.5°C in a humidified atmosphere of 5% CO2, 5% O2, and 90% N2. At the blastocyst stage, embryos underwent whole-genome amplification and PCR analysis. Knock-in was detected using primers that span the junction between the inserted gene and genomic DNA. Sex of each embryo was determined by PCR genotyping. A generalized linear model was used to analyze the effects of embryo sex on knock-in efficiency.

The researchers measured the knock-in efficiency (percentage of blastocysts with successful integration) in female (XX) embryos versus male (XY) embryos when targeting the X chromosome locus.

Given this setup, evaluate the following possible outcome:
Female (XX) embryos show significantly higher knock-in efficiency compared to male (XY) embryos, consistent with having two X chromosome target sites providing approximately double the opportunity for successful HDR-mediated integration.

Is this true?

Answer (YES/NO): NO